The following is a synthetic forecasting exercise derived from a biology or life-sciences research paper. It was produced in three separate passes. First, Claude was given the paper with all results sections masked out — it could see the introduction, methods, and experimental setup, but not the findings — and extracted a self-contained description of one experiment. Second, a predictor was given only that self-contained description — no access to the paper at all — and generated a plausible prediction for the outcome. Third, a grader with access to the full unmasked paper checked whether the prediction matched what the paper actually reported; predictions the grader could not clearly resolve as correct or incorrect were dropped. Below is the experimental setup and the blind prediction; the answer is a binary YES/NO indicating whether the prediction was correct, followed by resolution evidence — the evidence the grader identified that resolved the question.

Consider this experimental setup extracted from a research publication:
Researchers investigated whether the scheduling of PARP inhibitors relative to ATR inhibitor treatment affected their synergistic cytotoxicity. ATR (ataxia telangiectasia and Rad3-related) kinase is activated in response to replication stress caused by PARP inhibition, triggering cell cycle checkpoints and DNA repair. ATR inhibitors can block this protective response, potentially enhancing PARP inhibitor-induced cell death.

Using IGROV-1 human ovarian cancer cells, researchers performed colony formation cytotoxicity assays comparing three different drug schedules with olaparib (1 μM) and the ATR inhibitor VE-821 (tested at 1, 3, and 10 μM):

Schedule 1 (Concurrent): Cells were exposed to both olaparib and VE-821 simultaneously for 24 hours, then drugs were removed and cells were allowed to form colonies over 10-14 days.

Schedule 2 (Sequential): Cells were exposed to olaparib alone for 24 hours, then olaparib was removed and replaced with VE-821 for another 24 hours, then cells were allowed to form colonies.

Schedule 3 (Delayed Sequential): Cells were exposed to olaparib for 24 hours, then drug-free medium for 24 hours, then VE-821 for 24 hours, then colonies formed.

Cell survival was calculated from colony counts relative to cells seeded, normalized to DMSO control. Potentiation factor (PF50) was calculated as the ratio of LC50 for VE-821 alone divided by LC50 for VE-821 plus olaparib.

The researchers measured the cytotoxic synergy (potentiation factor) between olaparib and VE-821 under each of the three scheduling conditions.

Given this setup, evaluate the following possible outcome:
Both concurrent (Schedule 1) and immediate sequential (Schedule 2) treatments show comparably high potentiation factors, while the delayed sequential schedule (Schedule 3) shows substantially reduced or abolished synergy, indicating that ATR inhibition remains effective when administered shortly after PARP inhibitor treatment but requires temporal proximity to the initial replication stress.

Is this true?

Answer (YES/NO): NO